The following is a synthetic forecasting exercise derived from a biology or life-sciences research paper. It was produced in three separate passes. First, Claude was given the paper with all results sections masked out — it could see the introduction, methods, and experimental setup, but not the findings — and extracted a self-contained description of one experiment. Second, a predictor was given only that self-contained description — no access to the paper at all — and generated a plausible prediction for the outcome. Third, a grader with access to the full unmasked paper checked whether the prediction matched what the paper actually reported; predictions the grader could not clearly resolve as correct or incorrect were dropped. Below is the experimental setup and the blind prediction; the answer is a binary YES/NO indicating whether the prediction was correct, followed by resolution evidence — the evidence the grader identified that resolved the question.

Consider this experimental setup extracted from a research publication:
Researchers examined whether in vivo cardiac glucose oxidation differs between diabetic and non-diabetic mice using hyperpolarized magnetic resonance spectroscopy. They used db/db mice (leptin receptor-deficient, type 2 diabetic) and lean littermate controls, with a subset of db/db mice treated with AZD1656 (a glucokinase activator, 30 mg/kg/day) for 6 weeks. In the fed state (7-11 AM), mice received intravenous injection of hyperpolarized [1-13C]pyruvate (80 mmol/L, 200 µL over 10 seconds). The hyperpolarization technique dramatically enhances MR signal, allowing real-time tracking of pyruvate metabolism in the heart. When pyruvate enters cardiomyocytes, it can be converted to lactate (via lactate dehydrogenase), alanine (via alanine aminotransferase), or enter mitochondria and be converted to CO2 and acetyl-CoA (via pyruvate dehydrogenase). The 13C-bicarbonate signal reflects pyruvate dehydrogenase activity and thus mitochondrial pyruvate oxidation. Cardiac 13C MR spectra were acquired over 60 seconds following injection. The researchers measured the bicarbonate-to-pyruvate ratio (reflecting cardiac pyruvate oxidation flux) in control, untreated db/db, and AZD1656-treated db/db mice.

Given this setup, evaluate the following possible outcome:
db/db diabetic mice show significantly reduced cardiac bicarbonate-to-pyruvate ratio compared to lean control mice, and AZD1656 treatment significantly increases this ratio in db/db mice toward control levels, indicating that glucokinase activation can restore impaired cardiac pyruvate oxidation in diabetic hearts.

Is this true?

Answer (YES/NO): YES